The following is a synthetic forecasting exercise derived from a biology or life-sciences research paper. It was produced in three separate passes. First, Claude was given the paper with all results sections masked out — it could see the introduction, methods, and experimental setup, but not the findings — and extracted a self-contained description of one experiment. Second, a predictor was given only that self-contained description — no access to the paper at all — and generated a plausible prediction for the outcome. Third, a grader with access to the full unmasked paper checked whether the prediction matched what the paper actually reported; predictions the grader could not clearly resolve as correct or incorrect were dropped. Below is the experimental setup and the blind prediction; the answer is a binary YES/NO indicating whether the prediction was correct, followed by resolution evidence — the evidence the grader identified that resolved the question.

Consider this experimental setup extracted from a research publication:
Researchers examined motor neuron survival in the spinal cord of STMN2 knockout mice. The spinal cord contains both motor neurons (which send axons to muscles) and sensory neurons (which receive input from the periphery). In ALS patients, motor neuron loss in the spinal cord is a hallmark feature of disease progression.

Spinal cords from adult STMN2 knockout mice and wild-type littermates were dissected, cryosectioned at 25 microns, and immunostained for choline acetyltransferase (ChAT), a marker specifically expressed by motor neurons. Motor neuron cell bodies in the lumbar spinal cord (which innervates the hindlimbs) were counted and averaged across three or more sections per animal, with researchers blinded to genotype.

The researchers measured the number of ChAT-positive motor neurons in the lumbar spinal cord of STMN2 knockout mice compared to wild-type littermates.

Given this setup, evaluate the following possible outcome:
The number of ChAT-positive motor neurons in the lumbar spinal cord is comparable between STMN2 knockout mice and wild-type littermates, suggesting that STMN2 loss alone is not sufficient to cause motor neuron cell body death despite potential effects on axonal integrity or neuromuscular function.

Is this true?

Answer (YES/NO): YES